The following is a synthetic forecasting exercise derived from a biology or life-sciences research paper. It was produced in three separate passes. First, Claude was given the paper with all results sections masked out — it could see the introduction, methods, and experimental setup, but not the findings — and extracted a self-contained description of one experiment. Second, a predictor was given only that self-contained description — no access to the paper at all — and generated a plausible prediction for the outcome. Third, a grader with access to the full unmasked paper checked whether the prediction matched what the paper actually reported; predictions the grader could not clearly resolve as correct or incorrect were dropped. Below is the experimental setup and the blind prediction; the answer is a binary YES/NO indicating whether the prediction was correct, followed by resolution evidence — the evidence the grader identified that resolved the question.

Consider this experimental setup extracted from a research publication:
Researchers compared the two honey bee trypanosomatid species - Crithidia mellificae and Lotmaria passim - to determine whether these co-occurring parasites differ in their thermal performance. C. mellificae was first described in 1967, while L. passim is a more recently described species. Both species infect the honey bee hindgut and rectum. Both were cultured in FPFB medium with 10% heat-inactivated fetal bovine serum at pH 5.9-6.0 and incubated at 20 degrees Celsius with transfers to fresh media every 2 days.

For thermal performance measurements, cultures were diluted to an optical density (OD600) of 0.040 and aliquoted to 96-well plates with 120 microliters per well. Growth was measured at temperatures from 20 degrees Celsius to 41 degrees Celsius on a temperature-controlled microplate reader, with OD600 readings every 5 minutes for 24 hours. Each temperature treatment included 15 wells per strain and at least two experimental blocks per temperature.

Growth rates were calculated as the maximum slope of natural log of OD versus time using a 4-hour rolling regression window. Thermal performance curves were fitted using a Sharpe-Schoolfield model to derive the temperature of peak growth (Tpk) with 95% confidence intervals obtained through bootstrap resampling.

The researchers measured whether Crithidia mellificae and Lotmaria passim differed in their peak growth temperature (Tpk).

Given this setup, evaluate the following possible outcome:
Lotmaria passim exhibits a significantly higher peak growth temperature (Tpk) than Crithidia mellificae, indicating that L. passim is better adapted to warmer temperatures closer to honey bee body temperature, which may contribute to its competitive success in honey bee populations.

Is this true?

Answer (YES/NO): NO